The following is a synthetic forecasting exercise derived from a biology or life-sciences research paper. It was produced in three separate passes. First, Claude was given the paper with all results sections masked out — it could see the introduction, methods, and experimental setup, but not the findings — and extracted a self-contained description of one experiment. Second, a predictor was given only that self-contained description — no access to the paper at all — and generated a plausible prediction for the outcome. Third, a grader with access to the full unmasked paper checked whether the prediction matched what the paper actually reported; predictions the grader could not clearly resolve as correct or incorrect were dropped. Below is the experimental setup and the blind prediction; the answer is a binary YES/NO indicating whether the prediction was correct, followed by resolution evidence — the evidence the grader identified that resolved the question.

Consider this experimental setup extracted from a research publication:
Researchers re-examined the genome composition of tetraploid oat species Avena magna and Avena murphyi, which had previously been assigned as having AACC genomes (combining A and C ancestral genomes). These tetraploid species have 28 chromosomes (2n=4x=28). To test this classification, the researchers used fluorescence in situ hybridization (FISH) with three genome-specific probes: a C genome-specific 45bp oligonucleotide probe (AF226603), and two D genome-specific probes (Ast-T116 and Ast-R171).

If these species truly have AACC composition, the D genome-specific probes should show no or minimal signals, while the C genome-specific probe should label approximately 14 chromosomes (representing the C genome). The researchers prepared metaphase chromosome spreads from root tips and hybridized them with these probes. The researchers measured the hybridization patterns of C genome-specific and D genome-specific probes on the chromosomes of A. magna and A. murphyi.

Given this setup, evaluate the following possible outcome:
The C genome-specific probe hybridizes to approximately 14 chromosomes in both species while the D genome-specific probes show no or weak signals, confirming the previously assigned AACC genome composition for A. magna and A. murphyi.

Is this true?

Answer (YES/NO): NO